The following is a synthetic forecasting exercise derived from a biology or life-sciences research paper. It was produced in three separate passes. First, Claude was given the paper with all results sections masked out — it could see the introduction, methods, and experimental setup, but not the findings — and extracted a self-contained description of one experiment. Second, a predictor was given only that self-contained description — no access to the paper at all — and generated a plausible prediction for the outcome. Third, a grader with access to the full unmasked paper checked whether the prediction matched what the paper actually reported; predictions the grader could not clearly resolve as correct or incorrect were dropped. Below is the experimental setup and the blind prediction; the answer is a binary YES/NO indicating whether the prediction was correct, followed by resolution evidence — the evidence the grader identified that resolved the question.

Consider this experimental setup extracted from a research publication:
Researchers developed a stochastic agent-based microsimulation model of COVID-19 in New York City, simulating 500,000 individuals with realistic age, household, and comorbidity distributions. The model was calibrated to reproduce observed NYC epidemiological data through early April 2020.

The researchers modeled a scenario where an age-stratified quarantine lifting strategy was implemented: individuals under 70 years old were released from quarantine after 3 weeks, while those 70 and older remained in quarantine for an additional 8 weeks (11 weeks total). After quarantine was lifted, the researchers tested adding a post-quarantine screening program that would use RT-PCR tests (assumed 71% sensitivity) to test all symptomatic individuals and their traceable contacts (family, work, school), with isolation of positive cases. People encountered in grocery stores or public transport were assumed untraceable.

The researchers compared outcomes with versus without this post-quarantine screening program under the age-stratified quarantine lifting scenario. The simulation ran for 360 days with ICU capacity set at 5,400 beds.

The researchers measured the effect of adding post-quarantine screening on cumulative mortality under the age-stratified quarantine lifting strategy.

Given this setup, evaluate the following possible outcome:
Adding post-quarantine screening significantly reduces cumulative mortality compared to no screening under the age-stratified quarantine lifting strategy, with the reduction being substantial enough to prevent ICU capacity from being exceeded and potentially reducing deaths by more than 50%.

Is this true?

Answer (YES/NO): NO